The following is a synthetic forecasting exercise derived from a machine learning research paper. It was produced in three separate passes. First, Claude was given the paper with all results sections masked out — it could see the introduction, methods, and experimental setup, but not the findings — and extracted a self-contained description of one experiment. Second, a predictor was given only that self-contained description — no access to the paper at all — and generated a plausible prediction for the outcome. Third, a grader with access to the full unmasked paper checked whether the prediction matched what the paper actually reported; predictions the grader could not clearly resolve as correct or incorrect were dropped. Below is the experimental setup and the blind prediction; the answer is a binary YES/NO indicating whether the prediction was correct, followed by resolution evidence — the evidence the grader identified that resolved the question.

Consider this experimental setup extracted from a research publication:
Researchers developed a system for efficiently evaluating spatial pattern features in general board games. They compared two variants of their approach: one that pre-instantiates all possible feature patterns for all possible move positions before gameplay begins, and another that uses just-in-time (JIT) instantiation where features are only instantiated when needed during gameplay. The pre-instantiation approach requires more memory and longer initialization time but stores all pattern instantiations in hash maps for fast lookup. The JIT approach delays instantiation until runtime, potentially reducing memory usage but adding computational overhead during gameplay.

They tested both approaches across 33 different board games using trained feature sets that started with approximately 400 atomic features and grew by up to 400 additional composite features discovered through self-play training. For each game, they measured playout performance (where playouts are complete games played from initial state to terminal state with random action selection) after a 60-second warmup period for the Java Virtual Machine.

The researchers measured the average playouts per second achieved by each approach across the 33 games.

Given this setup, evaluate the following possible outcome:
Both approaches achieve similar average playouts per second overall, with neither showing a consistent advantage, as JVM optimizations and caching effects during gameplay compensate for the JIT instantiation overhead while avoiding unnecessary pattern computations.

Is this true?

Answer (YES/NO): NO